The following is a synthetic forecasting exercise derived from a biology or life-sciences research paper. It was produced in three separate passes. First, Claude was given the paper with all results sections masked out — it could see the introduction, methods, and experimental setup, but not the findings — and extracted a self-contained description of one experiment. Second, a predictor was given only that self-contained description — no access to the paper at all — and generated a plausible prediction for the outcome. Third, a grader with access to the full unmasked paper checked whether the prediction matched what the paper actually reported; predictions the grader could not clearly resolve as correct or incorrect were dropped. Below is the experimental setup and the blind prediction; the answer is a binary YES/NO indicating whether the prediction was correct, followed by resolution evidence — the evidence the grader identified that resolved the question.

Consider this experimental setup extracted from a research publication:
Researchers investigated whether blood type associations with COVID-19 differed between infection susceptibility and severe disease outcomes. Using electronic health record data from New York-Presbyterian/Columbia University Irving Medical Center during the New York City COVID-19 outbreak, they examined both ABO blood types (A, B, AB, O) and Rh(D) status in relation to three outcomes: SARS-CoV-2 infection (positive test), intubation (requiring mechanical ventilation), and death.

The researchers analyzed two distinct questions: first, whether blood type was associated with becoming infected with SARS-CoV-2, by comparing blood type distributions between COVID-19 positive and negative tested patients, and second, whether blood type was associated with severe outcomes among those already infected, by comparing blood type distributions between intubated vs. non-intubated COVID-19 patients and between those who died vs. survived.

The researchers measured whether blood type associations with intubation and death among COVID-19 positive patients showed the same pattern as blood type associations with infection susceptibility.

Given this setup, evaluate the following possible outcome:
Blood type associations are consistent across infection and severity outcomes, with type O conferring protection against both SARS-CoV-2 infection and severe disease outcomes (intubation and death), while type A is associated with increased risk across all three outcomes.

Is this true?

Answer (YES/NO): NO